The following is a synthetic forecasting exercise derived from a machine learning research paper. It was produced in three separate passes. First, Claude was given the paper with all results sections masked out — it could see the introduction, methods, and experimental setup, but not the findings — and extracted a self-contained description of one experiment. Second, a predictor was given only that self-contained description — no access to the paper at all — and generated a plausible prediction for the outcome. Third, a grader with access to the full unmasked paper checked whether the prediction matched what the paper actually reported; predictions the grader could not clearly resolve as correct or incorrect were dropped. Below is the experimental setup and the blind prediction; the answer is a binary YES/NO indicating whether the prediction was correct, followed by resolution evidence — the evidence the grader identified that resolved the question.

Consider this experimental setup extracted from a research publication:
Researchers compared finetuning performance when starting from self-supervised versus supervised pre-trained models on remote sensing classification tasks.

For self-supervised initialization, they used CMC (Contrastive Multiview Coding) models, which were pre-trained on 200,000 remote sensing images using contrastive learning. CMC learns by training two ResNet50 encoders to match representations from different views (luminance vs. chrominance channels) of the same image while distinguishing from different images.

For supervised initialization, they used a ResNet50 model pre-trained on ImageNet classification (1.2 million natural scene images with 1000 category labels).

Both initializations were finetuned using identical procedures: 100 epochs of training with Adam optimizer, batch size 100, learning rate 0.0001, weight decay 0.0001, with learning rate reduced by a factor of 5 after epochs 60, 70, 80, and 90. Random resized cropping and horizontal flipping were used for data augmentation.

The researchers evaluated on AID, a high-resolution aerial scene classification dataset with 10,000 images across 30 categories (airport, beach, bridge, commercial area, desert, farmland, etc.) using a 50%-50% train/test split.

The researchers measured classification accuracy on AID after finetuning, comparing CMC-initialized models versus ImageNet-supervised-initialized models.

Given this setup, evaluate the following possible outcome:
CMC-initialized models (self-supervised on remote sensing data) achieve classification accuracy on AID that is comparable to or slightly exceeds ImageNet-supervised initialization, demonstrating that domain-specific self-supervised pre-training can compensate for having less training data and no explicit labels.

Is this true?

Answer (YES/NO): NO